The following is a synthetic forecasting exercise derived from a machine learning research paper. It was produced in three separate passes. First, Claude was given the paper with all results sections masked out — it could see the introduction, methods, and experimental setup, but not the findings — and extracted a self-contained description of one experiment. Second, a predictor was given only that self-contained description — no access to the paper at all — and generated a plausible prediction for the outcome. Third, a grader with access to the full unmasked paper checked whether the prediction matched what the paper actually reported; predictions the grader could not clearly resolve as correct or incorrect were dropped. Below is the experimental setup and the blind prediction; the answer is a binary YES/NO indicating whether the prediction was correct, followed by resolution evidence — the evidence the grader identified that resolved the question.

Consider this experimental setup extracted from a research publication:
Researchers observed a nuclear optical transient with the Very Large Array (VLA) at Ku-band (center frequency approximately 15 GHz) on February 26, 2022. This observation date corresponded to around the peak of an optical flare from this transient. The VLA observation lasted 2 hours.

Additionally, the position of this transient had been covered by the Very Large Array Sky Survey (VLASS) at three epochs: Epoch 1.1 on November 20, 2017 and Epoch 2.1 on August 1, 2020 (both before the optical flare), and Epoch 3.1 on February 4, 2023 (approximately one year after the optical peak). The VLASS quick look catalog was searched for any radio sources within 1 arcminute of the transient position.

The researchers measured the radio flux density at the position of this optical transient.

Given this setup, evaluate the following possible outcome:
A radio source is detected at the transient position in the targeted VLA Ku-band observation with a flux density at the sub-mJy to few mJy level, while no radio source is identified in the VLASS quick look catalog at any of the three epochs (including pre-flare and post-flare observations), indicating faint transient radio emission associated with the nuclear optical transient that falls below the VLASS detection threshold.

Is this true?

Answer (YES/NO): NO